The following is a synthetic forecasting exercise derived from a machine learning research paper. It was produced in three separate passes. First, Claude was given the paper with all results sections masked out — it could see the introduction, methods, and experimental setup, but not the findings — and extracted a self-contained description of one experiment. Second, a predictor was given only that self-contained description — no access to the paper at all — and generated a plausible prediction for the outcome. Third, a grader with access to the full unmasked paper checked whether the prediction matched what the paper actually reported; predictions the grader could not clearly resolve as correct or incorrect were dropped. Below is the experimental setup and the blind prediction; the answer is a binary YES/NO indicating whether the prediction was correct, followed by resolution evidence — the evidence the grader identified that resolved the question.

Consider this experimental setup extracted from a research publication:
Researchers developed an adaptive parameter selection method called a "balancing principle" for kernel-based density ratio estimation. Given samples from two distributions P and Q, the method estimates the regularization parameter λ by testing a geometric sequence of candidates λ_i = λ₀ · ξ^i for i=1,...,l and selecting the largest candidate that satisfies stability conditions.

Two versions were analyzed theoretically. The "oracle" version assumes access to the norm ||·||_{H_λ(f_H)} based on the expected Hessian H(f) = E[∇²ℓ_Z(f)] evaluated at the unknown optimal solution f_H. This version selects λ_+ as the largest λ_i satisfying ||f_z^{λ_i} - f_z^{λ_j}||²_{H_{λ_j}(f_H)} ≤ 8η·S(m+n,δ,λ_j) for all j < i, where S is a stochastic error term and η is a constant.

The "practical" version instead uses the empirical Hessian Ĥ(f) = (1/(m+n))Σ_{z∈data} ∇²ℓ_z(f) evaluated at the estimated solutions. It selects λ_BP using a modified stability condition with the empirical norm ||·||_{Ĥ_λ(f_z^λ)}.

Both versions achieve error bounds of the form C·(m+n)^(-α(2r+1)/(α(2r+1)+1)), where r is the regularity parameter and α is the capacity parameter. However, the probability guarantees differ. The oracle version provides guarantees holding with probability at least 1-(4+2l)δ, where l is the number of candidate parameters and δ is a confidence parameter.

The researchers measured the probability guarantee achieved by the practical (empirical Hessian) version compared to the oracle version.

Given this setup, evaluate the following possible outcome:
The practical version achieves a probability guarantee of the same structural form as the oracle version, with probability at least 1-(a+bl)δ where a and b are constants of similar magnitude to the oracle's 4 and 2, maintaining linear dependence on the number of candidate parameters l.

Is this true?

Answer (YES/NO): YES